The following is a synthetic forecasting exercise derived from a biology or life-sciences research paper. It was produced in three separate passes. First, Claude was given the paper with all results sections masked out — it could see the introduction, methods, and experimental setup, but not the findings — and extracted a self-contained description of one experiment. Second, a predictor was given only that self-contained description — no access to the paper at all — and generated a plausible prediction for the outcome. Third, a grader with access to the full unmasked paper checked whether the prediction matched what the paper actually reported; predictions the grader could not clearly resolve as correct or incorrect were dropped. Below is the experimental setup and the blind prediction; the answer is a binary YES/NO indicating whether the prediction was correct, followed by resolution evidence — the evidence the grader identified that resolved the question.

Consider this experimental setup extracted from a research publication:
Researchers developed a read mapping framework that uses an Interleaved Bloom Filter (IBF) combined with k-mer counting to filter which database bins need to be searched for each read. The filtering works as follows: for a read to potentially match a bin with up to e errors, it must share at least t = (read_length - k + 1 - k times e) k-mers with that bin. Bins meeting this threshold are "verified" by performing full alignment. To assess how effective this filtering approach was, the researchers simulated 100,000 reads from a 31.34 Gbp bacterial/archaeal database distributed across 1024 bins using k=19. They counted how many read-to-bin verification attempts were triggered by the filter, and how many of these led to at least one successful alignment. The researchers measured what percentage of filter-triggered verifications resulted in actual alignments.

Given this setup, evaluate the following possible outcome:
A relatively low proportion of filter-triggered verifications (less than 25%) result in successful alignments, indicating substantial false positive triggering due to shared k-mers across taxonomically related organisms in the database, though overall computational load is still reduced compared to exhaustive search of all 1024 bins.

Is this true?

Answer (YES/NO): NO